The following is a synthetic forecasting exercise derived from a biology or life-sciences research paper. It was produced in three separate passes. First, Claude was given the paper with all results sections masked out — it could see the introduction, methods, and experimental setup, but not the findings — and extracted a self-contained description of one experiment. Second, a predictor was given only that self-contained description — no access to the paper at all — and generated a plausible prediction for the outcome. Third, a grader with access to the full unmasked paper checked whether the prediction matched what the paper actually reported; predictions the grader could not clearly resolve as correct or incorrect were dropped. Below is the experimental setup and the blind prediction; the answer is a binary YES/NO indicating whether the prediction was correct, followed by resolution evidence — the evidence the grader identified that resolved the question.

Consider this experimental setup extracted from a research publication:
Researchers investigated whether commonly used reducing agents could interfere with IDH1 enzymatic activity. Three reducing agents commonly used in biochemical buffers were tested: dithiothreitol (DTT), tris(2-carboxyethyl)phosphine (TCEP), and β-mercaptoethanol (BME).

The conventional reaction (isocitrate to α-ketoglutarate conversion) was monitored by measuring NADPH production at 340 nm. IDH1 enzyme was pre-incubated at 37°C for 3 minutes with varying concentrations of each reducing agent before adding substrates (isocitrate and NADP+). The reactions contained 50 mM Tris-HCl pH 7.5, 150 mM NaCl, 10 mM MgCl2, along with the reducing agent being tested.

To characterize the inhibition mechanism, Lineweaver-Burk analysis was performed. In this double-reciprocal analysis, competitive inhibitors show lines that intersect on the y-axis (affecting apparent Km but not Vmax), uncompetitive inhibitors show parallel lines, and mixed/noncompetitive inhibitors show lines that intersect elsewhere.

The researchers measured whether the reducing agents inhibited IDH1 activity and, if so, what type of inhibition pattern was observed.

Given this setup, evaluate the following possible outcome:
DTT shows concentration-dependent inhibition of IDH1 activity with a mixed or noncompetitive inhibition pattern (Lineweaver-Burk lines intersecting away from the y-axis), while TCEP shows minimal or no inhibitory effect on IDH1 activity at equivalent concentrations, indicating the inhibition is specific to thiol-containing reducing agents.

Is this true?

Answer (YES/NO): NO